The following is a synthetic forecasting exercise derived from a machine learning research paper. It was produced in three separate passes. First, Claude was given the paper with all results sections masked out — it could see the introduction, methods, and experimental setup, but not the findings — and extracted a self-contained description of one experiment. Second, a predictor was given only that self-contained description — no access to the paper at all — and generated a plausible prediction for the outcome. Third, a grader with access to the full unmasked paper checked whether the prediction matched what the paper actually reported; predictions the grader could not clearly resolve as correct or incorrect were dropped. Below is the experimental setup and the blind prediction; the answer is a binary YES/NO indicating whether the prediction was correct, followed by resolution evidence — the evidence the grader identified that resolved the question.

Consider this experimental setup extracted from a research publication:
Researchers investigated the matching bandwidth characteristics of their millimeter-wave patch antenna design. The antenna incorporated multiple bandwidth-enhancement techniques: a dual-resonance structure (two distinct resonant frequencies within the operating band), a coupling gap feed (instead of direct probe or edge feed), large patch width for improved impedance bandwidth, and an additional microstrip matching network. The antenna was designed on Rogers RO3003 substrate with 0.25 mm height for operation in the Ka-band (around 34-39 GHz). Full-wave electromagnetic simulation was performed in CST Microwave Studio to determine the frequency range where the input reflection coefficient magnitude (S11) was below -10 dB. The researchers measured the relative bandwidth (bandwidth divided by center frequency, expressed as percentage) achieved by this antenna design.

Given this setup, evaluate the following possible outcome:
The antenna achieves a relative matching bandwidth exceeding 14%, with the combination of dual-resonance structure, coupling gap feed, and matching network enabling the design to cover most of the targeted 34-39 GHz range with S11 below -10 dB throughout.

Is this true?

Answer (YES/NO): NO